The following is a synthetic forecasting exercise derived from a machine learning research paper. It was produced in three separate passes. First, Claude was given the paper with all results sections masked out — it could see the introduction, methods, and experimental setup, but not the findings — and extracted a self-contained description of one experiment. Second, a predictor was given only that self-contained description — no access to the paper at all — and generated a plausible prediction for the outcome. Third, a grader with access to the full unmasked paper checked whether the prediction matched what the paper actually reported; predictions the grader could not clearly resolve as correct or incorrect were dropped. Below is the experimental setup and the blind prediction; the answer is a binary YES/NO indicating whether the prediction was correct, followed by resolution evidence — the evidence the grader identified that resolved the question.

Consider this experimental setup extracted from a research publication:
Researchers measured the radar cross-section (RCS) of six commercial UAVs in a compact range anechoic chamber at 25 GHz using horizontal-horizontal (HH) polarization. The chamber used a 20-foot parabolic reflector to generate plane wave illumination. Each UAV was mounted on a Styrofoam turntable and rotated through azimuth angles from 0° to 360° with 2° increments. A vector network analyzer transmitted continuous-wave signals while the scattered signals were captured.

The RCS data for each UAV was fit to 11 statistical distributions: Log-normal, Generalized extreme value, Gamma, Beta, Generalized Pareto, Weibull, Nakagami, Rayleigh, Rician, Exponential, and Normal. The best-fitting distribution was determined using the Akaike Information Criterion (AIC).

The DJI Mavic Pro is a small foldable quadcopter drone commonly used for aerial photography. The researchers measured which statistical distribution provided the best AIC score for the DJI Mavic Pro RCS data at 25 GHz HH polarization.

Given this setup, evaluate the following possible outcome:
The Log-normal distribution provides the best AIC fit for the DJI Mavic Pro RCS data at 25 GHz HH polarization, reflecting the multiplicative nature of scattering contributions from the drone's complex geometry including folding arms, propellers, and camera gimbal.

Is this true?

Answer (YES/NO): NO